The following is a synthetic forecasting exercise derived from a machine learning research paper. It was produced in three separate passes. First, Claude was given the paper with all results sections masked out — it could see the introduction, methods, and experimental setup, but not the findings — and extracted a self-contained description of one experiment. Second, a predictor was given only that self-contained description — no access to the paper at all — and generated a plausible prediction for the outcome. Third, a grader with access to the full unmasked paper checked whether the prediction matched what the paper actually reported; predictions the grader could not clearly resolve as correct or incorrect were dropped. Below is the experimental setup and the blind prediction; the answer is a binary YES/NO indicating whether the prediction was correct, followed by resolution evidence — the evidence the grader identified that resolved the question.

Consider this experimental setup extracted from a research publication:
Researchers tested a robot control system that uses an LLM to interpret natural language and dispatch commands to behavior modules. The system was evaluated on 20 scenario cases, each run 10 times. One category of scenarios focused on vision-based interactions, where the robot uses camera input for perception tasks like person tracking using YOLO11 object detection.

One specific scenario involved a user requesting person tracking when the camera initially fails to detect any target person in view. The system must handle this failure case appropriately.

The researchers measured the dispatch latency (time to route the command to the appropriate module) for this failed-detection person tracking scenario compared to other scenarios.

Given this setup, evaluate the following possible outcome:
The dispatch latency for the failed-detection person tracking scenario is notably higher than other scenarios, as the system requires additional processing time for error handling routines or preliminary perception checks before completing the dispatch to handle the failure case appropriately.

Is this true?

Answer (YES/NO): YES